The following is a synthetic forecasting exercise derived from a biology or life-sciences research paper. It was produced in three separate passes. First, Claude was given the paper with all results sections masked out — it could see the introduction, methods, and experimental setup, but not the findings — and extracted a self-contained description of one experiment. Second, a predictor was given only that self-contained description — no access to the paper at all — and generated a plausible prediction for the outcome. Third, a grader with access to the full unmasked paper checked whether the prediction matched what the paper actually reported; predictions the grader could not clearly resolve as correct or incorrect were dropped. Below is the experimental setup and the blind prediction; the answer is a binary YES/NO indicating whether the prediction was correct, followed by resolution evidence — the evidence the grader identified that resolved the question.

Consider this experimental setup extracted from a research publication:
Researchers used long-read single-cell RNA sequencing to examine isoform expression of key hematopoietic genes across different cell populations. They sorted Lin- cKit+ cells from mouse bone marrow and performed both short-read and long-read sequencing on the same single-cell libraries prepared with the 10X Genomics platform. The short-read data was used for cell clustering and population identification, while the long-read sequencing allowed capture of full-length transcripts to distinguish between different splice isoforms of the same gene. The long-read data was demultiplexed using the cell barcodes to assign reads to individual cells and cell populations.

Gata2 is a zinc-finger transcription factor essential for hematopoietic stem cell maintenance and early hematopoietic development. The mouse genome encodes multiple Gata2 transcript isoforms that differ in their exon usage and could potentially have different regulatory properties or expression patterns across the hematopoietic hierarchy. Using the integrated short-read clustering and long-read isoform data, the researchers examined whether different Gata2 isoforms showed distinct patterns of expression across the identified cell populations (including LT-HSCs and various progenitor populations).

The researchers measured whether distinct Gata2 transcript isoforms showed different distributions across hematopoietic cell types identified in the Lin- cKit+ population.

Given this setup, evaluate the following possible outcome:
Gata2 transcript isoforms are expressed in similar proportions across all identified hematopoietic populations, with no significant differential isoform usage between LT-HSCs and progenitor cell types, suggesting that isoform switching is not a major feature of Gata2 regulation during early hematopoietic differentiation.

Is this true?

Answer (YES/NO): NO